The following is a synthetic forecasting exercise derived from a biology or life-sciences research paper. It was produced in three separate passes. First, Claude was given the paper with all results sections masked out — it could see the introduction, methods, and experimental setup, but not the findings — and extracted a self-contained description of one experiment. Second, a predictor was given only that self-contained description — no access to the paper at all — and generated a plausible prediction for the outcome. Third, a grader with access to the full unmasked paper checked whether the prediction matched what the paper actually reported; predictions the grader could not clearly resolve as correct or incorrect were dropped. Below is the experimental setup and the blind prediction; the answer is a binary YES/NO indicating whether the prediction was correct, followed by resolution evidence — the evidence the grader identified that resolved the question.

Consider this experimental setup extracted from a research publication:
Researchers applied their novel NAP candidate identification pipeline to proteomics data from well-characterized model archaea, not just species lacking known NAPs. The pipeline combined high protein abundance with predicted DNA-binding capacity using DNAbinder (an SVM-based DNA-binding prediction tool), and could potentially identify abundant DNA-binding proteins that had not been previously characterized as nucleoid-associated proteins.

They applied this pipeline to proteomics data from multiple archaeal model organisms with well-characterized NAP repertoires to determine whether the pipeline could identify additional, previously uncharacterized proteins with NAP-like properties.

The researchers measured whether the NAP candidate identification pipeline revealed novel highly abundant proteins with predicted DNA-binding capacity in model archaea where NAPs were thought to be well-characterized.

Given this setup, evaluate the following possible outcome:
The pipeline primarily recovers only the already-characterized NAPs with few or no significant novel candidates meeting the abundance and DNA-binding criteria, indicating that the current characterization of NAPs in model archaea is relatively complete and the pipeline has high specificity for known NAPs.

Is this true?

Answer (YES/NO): NO